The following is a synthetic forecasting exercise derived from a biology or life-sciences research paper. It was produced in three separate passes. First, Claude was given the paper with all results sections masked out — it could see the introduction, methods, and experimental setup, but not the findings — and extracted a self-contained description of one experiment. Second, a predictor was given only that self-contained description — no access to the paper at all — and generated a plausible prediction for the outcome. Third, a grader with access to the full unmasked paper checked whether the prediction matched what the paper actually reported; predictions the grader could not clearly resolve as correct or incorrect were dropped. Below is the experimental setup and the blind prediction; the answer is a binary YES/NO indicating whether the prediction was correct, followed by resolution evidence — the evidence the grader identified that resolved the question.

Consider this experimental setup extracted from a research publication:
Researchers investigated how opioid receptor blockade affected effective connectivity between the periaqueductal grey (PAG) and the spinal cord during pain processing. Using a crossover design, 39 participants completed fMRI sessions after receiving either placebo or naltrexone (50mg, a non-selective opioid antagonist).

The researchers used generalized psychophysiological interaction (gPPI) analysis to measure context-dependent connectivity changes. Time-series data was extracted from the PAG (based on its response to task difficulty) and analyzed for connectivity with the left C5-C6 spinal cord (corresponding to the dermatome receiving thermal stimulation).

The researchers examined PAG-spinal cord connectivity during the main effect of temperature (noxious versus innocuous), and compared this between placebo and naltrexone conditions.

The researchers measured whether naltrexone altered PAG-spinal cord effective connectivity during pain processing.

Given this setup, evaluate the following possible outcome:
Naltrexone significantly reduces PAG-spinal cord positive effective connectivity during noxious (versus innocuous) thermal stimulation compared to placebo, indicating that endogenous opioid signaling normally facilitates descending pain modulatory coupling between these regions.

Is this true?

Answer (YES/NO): NO